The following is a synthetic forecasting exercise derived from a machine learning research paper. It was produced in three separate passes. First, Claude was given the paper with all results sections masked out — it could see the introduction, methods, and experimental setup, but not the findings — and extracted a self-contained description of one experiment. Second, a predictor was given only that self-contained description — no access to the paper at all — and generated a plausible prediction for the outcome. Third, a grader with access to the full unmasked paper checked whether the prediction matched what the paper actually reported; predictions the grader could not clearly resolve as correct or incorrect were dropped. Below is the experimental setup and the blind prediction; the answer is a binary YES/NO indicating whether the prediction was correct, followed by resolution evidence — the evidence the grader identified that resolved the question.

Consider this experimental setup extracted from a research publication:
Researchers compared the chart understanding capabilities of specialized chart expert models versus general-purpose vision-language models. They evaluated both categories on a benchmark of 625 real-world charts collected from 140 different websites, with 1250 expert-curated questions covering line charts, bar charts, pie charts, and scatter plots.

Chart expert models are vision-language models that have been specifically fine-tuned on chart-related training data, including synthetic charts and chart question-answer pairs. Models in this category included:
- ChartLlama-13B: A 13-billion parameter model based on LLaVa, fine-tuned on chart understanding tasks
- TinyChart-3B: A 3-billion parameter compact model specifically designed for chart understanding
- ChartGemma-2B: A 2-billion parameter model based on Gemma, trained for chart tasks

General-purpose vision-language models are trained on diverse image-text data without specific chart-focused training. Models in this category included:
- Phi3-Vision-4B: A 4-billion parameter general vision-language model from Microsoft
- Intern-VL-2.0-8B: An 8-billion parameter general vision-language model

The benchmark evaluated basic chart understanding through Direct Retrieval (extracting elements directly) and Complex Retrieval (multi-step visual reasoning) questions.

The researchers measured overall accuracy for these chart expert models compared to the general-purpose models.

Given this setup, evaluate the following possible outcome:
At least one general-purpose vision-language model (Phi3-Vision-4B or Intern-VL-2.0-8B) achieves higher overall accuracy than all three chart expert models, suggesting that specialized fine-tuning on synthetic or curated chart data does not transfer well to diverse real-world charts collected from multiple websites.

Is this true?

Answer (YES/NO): YES